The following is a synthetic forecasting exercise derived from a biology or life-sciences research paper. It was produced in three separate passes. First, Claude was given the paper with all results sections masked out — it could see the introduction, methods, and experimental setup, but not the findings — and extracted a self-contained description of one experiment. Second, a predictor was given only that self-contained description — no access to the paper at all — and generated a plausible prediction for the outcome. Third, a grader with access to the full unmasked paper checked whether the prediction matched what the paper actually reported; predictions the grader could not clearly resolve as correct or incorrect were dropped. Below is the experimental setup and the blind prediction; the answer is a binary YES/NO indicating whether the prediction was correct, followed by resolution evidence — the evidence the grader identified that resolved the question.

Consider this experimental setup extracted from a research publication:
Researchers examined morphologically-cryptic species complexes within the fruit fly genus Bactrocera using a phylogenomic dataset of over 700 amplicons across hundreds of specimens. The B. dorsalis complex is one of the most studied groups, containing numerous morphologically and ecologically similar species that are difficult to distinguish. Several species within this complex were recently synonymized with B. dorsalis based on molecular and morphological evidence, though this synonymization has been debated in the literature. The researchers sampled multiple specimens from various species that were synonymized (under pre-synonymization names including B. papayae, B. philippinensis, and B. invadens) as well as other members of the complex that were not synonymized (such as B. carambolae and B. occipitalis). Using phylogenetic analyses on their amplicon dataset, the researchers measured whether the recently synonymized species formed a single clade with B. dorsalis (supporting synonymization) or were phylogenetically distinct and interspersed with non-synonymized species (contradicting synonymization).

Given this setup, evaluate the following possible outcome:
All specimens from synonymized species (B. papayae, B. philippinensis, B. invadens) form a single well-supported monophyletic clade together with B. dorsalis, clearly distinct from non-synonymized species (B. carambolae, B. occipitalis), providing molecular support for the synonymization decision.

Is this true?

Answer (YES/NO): YES